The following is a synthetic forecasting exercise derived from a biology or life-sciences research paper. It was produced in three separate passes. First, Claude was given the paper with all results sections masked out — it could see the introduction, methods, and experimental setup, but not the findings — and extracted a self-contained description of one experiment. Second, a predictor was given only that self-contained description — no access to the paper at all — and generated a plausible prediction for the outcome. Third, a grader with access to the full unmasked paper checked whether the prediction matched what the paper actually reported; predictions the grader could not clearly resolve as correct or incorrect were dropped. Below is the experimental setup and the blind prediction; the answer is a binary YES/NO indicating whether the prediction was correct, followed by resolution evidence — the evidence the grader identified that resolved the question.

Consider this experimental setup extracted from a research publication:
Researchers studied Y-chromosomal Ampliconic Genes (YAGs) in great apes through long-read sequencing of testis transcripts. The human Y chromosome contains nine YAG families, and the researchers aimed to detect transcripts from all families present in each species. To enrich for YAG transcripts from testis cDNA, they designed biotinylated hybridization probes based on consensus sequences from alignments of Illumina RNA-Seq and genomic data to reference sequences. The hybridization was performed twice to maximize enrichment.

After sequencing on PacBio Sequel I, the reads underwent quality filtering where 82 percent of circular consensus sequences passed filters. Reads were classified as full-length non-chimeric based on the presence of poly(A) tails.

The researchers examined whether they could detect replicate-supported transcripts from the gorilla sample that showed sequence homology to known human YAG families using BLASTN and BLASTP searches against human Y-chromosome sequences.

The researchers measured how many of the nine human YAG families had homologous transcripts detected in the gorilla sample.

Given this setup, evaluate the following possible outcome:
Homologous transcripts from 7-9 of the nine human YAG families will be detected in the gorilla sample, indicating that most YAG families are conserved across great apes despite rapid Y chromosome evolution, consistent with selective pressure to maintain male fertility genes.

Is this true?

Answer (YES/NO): YES